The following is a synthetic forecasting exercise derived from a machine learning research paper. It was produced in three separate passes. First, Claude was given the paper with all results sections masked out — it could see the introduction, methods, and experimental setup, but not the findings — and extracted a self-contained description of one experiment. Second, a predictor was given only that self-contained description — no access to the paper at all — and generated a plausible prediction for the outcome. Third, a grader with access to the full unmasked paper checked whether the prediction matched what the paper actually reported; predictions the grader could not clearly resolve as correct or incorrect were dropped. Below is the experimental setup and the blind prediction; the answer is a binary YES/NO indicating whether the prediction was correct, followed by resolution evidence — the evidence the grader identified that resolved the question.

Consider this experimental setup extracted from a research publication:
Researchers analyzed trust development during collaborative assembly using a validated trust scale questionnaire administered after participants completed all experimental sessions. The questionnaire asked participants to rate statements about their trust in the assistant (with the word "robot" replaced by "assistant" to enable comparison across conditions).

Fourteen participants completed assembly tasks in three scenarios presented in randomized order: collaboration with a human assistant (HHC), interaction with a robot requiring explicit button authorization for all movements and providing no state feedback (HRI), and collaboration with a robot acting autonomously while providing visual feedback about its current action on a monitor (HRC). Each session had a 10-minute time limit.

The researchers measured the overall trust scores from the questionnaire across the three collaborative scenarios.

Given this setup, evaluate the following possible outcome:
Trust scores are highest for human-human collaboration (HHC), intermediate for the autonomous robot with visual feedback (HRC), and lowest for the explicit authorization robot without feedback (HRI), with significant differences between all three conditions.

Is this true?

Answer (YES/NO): NO